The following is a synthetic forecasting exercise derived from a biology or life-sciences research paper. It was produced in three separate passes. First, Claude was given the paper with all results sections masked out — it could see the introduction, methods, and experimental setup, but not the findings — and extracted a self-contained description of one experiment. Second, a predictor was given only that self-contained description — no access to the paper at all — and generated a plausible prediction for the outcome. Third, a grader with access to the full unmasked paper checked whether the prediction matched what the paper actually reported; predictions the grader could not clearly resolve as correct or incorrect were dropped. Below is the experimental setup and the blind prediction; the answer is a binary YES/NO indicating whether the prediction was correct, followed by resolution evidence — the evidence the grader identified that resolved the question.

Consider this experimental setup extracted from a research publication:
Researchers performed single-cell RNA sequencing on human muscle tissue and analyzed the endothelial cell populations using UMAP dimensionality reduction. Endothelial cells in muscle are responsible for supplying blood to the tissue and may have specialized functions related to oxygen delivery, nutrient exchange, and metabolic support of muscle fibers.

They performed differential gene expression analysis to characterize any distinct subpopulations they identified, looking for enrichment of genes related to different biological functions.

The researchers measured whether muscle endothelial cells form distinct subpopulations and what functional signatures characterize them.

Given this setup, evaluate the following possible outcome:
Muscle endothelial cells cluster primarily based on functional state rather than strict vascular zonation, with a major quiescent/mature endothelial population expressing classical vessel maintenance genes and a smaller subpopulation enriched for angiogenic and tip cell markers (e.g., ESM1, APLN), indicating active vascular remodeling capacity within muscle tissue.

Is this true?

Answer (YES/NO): NO